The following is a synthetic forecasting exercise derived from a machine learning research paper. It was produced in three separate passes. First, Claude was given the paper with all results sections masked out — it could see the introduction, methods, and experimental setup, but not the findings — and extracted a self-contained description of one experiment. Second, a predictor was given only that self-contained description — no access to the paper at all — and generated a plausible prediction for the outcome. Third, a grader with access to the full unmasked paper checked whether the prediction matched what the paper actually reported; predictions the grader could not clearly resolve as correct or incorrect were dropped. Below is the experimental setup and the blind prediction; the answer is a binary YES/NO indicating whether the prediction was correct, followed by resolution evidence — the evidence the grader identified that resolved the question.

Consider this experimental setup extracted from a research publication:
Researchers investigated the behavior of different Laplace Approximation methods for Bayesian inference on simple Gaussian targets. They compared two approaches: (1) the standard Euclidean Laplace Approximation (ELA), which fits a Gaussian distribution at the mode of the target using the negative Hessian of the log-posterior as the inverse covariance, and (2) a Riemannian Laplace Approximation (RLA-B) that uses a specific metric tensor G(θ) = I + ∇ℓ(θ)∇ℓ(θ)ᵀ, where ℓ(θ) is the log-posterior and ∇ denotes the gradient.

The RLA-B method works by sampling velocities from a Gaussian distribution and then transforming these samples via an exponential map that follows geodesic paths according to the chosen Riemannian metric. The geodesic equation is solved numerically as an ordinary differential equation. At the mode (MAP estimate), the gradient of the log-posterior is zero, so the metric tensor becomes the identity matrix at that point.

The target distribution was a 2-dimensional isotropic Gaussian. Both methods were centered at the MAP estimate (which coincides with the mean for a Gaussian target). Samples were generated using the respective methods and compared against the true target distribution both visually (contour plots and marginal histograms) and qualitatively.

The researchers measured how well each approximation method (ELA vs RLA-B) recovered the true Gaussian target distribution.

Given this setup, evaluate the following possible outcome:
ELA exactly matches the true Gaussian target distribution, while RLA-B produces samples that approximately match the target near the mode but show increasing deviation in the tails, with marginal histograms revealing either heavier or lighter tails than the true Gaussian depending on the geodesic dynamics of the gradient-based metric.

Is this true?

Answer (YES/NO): NO